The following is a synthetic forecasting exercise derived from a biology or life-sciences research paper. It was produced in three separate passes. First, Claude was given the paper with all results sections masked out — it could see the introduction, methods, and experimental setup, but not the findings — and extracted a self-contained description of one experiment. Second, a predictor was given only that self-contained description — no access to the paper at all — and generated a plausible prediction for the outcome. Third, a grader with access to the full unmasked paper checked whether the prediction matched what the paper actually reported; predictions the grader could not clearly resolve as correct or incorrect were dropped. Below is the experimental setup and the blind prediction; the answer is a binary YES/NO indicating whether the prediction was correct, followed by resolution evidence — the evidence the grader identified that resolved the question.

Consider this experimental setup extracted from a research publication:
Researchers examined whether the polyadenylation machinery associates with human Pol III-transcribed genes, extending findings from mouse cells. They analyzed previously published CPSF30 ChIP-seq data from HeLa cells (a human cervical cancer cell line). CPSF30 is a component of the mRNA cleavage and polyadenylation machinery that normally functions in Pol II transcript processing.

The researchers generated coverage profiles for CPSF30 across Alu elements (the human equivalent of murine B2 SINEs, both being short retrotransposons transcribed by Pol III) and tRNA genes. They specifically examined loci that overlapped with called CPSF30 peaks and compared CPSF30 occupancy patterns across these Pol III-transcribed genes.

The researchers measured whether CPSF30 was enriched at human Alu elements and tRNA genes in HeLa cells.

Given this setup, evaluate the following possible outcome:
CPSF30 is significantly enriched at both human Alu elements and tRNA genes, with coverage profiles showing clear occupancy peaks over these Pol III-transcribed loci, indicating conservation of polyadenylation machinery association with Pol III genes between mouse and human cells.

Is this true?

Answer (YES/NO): YES